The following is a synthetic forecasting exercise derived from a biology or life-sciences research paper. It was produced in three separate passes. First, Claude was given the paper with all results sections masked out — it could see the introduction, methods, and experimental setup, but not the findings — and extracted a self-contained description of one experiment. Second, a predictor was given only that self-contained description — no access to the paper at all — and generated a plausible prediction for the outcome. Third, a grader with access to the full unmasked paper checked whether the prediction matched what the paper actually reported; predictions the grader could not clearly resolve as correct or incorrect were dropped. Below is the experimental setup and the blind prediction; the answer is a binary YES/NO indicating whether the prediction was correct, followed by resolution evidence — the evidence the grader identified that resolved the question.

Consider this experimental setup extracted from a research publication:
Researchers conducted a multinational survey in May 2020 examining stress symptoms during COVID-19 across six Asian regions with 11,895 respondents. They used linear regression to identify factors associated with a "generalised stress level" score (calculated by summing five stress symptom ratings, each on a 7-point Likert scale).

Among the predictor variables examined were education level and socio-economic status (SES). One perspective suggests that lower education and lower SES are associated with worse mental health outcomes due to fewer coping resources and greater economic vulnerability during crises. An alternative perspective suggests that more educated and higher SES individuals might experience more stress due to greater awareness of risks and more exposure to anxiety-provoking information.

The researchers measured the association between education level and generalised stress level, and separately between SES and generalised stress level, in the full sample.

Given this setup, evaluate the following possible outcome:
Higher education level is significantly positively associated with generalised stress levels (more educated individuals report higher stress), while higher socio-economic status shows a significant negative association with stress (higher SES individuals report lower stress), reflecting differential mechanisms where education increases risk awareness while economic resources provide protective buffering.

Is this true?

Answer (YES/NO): NO